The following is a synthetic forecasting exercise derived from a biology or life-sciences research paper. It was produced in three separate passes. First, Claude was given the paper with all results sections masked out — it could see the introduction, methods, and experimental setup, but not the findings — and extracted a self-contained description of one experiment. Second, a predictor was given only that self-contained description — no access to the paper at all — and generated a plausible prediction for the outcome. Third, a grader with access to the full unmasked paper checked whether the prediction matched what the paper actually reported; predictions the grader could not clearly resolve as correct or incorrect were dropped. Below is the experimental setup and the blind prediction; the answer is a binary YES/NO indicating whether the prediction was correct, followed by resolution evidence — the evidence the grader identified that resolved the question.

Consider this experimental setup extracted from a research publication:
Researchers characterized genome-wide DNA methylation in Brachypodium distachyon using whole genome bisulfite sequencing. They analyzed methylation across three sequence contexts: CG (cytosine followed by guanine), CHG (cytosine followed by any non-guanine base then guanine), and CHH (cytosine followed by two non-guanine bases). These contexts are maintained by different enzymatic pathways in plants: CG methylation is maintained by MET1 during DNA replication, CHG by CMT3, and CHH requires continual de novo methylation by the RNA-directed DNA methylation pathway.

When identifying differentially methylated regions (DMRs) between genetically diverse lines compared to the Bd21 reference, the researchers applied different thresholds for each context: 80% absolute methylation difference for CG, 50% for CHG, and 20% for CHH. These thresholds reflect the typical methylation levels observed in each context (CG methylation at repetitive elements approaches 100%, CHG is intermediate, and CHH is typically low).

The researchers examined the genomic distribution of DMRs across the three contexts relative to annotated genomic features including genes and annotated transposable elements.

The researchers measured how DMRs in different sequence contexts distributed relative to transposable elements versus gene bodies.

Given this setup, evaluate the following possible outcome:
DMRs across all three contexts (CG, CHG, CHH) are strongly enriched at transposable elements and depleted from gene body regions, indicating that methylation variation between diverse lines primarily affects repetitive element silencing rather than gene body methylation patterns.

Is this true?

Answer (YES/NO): NO